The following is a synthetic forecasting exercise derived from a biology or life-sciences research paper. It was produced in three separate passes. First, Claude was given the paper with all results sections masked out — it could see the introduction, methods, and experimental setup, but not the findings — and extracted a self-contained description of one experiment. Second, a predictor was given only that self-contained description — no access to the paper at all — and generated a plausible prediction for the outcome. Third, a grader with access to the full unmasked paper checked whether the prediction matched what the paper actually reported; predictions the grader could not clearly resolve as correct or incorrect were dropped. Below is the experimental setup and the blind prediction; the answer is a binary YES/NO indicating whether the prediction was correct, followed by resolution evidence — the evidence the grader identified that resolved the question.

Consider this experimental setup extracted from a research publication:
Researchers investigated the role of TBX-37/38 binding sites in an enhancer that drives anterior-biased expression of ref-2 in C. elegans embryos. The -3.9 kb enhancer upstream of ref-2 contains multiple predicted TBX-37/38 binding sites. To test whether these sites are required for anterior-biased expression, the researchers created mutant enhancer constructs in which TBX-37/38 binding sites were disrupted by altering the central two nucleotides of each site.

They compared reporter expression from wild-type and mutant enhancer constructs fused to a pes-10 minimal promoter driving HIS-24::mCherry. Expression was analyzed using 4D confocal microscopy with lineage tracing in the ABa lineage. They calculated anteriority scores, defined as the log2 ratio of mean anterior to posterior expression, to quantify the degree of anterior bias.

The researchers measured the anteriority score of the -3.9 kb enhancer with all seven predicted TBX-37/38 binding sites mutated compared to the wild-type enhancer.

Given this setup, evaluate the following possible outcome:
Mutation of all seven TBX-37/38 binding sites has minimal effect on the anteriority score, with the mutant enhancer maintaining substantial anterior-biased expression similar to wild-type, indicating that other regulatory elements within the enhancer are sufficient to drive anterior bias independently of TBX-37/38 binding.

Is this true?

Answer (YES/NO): NO